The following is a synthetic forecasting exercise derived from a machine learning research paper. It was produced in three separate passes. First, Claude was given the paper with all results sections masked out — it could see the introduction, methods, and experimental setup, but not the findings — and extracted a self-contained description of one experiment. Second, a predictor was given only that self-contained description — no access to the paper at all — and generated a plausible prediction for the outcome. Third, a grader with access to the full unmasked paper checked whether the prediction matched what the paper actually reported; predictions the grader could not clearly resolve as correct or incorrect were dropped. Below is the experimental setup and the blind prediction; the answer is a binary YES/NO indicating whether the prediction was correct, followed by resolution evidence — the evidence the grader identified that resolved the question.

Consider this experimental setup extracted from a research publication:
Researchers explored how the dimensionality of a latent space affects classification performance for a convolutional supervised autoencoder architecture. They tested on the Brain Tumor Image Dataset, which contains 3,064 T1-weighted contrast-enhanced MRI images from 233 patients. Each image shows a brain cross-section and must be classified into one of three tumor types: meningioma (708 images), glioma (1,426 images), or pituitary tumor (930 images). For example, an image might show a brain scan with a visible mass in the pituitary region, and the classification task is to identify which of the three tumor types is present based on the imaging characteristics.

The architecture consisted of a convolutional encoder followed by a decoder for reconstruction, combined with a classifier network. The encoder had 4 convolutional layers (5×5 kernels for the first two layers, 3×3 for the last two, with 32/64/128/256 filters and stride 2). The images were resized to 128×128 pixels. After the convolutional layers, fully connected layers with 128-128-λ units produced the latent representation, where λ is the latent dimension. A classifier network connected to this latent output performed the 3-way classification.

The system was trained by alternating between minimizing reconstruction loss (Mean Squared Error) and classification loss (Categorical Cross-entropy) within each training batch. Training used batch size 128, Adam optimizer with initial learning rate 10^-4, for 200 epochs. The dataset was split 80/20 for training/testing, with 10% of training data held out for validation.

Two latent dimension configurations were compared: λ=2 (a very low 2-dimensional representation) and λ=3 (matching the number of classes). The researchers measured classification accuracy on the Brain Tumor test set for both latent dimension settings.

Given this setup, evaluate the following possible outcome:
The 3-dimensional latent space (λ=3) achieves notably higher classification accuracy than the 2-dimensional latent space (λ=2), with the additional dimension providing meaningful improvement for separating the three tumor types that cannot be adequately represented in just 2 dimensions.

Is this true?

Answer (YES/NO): NO